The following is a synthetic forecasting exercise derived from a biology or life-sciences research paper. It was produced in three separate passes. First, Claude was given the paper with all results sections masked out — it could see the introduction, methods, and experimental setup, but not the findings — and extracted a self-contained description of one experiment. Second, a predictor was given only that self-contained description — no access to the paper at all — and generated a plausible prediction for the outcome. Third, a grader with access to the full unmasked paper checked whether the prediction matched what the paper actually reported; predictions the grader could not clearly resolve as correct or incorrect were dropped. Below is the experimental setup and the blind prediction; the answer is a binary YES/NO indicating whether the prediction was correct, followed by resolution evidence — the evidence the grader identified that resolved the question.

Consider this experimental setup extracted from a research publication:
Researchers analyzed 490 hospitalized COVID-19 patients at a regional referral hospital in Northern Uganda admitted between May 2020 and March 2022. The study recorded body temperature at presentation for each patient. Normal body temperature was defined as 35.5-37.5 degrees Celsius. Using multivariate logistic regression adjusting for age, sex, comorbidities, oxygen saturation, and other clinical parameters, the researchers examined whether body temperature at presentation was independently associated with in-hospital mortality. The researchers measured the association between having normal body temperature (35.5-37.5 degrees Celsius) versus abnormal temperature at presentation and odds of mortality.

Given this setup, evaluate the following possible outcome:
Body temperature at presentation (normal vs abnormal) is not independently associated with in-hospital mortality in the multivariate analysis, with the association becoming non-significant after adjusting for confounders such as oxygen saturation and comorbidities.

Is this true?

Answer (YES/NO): NO